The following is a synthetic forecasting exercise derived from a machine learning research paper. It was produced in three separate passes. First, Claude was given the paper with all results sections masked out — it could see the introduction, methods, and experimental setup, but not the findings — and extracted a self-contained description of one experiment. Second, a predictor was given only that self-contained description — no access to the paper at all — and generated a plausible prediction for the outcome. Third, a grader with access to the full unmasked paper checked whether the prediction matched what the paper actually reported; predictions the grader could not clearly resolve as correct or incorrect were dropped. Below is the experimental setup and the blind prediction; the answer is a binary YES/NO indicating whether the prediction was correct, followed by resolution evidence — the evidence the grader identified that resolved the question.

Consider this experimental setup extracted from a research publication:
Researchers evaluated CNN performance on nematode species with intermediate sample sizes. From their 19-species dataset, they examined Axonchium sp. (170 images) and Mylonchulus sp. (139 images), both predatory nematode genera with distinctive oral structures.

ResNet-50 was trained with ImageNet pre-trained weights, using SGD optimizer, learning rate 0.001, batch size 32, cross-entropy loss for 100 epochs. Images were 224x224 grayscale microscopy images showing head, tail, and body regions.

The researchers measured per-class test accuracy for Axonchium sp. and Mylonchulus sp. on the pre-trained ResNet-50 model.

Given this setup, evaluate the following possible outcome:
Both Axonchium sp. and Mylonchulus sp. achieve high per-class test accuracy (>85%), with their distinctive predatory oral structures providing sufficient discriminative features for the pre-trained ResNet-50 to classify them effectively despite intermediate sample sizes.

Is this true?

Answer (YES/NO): YES